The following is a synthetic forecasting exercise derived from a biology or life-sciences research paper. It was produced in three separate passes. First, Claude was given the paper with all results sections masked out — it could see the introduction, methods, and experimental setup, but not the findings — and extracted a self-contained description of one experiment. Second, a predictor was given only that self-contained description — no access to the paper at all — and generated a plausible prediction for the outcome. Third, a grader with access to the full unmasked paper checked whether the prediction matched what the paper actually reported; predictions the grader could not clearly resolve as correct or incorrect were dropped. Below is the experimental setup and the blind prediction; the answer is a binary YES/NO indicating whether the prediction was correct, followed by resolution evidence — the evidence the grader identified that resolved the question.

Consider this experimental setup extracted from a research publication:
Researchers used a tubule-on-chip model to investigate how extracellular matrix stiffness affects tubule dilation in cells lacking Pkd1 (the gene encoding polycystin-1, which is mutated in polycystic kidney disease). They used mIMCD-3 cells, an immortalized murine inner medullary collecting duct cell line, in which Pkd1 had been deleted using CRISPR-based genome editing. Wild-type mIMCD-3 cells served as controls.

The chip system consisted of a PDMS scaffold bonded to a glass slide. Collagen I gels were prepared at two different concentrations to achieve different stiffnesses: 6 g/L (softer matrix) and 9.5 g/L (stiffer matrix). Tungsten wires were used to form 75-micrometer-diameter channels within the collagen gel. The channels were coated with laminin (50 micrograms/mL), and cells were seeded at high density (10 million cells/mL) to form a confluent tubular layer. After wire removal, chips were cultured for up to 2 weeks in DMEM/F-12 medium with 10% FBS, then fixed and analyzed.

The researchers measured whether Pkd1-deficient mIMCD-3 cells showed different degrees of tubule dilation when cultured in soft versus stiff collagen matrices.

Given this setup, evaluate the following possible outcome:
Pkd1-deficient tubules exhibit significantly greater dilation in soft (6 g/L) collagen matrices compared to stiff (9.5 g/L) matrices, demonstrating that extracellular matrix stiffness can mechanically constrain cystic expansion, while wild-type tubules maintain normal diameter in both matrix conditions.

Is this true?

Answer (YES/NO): YES